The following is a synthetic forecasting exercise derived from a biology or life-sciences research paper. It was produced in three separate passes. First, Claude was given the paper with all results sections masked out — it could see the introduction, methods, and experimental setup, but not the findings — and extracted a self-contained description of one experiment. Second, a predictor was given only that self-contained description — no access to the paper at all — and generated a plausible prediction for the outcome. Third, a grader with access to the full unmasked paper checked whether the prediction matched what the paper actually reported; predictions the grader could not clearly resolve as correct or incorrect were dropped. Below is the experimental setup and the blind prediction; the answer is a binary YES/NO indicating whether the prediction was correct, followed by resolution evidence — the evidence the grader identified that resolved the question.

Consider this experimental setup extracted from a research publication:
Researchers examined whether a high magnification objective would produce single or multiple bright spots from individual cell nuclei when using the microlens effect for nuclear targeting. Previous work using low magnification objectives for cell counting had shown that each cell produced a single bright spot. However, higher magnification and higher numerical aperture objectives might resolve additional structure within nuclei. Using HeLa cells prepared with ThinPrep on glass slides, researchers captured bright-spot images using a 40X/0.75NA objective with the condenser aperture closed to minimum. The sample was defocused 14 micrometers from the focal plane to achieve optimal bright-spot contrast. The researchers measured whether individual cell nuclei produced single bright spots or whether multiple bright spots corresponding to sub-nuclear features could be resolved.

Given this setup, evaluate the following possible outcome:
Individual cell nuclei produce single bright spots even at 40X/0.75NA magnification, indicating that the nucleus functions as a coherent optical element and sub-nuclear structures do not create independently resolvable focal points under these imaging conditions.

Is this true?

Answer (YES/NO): NO